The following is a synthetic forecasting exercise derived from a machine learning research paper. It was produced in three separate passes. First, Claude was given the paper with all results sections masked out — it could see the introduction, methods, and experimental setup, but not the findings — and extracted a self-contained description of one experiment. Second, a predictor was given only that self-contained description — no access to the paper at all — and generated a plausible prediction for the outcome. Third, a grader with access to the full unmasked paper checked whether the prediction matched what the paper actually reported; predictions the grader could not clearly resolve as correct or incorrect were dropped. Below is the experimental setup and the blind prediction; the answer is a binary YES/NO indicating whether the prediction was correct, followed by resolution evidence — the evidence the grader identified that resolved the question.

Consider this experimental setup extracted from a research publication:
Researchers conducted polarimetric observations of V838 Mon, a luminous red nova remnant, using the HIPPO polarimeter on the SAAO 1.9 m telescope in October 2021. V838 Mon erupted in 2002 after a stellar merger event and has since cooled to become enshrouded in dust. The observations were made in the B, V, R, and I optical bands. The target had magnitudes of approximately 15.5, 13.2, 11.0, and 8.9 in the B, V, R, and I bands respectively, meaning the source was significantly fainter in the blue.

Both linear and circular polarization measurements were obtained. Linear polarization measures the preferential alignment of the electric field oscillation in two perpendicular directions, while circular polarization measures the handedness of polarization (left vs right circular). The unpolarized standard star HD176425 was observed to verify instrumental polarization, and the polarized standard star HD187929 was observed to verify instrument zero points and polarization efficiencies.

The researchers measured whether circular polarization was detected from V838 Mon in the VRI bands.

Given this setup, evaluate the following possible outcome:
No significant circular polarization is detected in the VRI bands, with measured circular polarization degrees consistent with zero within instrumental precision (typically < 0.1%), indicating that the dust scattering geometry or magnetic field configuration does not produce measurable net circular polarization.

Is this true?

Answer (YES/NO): YES